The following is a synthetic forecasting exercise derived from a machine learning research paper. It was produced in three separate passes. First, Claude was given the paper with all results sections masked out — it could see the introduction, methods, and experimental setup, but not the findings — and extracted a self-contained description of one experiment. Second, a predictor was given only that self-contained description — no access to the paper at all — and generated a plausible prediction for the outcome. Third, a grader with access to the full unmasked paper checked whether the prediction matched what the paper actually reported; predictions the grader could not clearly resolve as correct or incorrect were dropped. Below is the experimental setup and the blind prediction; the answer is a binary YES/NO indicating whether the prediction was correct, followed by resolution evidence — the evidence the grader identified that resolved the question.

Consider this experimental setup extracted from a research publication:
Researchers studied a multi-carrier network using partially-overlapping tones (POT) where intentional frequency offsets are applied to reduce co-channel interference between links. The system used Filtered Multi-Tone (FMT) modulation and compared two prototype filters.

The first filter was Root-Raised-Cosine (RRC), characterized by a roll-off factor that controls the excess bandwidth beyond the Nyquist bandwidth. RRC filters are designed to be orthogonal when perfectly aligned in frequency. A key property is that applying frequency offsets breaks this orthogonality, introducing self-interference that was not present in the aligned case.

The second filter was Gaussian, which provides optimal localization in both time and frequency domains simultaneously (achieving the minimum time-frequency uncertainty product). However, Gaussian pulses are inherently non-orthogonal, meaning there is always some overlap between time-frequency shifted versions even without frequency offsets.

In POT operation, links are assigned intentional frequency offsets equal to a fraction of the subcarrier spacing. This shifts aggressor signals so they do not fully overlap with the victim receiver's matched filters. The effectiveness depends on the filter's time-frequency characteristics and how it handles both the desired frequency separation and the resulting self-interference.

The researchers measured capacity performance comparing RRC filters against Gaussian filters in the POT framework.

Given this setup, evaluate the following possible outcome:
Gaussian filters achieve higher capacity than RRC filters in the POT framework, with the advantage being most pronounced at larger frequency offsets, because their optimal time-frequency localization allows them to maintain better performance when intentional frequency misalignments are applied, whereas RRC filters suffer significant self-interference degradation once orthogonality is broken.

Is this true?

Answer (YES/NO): NO